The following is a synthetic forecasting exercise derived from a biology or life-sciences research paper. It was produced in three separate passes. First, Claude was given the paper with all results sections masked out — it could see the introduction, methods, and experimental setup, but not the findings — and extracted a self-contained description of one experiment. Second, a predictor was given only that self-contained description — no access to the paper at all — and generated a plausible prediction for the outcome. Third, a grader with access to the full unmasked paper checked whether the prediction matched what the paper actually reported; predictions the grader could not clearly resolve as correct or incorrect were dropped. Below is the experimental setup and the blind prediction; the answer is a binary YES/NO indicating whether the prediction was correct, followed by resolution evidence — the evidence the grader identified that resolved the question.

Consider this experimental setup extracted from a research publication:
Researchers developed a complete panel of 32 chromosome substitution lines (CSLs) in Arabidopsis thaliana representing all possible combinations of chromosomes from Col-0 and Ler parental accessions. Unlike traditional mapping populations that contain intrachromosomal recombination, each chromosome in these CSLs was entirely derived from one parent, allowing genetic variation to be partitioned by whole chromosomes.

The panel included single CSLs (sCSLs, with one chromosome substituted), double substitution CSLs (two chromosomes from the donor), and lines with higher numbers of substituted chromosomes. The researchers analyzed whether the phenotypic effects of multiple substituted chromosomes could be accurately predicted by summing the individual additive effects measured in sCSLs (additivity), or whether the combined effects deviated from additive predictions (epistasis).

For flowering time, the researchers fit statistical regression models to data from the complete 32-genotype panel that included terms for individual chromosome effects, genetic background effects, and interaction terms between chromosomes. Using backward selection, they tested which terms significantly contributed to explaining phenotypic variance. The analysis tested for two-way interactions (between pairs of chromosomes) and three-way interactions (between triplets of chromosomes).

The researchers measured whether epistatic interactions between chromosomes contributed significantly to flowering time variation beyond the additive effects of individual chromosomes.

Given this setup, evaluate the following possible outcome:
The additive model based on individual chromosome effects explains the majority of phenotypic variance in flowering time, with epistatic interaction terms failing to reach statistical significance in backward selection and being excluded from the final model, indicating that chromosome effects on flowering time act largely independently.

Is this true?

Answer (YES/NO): NO